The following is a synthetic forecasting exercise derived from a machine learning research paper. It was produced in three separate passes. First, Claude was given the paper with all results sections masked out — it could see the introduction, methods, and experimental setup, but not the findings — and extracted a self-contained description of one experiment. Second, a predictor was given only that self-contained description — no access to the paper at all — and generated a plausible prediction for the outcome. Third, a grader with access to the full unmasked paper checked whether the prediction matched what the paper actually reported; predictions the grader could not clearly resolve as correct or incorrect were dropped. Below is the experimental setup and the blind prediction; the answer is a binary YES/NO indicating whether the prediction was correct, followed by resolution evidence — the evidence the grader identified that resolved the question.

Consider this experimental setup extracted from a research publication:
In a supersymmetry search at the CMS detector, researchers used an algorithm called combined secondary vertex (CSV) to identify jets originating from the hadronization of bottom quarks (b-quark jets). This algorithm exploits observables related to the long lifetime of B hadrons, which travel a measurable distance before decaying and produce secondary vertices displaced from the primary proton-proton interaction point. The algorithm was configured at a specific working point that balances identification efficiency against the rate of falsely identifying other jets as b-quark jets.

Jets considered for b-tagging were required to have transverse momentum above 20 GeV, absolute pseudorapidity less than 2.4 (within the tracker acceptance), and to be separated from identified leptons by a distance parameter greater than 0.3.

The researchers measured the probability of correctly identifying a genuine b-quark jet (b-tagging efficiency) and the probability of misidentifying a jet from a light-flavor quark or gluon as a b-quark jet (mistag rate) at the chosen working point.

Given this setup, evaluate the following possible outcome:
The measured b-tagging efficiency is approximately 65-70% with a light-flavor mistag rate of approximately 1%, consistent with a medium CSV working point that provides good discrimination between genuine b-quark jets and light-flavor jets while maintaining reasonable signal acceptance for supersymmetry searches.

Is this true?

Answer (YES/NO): NO